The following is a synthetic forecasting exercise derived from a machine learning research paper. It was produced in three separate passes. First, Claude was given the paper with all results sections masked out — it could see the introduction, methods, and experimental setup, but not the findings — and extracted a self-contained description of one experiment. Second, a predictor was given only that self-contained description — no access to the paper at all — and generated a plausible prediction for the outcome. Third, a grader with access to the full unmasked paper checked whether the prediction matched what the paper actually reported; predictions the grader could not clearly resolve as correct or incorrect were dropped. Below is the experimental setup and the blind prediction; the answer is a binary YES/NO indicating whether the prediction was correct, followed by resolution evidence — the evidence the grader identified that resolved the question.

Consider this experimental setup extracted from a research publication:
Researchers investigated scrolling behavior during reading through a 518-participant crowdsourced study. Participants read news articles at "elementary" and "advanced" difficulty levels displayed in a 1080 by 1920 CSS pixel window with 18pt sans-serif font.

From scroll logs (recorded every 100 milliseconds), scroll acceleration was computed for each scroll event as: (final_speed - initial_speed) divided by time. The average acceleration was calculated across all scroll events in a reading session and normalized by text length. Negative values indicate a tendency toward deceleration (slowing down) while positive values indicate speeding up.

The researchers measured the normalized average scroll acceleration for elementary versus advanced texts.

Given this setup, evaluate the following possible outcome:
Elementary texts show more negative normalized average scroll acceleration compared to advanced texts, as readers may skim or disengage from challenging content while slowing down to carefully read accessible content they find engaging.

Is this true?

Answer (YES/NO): YES